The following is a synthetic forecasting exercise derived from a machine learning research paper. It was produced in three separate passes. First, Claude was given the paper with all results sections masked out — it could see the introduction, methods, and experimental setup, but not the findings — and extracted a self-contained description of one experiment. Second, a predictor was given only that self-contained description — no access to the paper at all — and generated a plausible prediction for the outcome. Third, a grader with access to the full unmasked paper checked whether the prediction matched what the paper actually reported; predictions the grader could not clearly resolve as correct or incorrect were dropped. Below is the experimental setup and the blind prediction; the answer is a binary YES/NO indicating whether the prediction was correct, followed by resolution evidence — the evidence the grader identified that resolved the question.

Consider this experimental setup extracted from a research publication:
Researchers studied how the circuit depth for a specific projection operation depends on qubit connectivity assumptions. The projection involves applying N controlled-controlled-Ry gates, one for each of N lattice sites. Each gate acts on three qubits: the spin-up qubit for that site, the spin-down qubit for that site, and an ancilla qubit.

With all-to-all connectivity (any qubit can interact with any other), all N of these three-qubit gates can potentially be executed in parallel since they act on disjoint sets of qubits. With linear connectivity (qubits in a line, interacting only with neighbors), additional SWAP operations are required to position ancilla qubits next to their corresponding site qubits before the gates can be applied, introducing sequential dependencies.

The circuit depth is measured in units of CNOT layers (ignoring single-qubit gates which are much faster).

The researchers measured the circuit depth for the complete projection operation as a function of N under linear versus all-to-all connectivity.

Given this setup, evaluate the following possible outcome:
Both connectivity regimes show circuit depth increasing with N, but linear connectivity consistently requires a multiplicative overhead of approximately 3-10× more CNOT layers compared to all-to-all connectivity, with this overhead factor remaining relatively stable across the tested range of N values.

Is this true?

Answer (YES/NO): NO